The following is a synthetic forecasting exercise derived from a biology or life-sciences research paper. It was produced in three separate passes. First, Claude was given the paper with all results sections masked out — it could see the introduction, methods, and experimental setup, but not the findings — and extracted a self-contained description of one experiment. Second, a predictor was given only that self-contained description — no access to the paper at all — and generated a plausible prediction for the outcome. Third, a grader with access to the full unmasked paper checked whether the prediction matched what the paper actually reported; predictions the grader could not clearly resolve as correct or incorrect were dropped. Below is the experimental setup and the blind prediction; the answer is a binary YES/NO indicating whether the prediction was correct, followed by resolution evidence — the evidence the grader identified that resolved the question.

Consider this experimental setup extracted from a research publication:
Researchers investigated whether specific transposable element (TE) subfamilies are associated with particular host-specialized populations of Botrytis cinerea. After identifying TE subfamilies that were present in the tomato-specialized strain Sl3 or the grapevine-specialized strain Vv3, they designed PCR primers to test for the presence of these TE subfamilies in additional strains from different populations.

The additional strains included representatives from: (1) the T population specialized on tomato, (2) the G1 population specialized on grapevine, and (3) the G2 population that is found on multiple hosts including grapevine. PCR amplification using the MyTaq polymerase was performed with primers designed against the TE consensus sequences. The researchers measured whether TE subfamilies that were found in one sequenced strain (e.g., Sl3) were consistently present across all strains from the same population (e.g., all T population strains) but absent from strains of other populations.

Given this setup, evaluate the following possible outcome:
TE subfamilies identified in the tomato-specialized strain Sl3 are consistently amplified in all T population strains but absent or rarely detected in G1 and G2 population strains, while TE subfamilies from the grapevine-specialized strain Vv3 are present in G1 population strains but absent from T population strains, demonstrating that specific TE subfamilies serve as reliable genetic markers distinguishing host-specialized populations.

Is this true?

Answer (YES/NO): NO